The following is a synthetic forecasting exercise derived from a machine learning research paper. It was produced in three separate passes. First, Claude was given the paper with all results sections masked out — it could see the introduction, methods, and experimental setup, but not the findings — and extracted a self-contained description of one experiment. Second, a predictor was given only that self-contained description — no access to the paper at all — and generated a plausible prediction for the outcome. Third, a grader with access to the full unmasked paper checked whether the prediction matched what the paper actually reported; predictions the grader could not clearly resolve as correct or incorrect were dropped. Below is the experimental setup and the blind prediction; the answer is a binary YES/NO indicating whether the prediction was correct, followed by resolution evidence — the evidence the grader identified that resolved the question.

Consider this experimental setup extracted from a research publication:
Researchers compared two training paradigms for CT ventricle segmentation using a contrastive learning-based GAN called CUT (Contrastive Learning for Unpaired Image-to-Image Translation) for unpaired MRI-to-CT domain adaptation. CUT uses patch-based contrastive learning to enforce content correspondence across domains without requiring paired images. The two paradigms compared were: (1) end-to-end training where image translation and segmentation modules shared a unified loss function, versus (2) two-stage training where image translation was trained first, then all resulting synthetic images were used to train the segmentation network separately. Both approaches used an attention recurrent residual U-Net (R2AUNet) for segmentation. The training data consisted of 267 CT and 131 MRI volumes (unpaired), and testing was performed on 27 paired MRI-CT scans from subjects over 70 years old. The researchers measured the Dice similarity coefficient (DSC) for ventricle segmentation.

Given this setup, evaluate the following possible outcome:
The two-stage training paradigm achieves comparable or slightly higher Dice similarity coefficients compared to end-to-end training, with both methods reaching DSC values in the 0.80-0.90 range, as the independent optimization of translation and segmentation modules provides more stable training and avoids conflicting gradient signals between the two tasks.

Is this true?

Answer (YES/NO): NO